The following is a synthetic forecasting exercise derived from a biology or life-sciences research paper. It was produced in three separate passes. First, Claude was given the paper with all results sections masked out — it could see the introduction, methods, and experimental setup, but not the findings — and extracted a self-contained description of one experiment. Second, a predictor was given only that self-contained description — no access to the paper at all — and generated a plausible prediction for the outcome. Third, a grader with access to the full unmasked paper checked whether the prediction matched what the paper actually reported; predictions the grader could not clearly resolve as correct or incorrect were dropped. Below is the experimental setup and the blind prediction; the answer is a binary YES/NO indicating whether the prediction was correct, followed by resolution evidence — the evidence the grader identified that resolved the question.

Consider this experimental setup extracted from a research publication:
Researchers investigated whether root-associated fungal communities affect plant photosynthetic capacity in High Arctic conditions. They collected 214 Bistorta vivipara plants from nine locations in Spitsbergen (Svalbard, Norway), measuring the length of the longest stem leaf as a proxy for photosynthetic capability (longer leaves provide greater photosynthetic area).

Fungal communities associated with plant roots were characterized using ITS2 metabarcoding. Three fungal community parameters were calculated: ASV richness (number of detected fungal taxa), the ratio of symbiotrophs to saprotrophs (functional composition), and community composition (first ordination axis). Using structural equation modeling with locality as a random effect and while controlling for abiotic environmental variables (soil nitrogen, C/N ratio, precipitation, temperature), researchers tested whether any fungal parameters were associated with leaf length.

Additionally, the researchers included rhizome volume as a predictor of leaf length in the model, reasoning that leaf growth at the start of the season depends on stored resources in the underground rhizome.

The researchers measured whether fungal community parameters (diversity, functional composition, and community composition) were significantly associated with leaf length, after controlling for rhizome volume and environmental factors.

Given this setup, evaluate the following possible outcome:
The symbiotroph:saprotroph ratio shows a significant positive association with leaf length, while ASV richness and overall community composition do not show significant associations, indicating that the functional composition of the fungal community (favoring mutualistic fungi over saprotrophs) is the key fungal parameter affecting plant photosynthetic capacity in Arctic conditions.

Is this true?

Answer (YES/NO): NO